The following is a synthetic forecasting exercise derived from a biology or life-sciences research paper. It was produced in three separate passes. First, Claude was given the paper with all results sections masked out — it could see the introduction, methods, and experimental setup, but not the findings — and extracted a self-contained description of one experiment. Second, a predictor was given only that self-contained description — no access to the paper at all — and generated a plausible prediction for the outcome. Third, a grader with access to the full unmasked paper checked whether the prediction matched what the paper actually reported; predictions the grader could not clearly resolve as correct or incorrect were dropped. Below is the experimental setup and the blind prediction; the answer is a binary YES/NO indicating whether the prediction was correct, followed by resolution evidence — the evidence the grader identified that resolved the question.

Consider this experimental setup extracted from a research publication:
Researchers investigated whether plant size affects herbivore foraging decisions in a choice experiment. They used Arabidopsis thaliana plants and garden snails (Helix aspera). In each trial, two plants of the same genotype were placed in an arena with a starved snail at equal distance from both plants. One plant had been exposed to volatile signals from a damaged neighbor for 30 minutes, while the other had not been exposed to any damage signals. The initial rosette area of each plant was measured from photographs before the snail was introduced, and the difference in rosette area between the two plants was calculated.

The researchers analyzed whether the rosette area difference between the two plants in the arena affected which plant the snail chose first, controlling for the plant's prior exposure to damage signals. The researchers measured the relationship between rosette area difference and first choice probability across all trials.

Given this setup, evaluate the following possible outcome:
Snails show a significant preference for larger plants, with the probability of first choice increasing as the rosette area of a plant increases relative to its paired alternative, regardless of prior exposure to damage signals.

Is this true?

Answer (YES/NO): NO